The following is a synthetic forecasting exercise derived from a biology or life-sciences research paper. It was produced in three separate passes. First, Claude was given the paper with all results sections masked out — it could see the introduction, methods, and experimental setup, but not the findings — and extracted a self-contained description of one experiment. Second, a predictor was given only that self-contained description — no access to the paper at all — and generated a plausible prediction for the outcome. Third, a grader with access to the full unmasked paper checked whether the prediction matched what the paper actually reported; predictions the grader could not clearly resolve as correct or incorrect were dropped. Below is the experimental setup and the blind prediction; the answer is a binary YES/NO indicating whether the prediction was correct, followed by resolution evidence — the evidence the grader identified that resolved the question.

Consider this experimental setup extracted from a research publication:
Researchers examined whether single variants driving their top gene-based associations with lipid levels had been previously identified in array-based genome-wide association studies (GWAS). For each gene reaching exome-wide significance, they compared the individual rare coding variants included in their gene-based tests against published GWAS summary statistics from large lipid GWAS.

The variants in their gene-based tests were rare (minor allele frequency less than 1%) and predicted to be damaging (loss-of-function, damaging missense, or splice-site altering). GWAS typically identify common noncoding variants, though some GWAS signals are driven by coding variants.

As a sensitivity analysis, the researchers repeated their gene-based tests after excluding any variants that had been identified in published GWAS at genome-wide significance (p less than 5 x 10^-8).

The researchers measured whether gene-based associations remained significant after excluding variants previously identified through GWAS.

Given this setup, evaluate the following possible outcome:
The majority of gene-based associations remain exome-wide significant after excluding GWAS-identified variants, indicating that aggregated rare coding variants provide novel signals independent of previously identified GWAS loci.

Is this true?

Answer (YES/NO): YES